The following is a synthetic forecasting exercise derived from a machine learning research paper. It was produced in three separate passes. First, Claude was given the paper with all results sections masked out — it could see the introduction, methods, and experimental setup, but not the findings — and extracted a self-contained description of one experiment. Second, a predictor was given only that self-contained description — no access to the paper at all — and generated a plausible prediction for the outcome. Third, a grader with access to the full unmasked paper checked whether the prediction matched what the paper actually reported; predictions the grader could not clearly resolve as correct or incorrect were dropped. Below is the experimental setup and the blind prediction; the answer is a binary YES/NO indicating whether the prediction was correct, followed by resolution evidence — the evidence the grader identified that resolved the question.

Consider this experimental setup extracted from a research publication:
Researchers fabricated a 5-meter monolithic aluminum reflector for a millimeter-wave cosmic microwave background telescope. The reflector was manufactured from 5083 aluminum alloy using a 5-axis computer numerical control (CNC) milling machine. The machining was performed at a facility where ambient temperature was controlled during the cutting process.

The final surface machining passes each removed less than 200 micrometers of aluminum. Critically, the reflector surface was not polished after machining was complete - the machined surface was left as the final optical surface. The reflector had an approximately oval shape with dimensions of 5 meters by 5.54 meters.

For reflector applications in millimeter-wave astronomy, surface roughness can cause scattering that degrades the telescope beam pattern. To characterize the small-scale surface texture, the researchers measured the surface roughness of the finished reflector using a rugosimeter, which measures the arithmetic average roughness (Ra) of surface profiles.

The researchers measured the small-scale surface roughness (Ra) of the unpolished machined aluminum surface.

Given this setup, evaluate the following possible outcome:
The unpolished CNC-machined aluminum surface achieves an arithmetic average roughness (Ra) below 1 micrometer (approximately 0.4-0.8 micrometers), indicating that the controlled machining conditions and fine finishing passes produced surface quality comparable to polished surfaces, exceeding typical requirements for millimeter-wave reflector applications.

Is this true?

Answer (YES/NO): YES